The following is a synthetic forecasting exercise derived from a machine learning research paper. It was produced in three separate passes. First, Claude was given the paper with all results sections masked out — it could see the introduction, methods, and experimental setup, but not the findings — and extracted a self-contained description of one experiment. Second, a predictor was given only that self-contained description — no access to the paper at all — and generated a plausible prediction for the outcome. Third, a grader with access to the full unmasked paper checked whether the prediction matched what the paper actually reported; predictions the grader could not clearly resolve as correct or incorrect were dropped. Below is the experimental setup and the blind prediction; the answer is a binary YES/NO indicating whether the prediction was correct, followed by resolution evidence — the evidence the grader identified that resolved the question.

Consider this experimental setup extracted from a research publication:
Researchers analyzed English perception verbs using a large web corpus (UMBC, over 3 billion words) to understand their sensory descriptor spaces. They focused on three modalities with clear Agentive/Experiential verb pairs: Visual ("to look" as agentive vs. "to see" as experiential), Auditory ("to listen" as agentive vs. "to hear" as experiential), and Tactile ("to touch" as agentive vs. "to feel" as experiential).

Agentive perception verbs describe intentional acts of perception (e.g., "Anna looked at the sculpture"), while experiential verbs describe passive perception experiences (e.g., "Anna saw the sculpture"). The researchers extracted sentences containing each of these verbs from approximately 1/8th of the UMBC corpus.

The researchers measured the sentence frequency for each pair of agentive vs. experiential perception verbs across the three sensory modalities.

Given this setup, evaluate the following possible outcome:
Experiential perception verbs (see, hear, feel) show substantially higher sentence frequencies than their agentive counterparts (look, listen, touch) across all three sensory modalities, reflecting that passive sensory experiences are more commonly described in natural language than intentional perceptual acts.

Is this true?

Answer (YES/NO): YES